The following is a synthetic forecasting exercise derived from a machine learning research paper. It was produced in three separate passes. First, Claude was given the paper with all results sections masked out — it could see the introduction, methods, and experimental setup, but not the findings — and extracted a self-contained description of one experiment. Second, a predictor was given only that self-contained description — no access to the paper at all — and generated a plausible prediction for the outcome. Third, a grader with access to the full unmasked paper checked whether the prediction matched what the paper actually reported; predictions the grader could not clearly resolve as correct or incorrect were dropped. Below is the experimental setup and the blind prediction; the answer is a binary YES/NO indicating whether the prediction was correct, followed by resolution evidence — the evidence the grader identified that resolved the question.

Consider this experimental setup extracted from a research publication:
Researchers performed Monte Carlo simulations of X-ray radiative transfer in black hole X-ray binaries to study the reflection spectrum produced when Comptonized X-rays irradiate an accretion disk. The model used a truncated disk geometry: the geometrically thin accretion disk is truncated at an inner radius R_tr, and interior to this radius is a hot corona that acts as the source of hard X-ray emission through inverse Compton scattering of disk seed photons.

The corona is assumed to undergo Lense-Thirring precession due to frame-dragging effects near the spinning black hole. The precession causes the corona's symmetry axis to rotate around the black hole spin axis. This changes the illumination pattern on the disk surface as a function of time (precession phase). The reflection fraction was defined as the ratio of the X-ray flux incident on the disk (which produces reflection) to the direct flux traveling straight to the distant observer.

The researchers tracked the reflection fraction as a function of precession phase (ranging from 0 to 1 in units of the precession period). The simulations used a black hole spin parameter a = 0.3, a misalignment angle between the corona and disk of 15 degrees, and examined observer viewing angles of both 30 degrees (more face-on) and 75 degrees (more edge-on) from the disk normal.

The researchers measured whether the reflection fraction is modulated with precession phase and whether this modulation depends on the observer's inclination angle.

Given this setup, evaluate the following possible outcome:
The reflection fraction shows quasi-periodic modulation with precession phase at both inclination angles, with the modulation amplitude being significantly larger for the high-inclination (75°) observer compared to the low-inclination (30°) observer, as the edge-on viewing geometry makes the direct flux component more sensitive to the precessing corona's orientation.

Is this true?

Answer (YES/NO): NO